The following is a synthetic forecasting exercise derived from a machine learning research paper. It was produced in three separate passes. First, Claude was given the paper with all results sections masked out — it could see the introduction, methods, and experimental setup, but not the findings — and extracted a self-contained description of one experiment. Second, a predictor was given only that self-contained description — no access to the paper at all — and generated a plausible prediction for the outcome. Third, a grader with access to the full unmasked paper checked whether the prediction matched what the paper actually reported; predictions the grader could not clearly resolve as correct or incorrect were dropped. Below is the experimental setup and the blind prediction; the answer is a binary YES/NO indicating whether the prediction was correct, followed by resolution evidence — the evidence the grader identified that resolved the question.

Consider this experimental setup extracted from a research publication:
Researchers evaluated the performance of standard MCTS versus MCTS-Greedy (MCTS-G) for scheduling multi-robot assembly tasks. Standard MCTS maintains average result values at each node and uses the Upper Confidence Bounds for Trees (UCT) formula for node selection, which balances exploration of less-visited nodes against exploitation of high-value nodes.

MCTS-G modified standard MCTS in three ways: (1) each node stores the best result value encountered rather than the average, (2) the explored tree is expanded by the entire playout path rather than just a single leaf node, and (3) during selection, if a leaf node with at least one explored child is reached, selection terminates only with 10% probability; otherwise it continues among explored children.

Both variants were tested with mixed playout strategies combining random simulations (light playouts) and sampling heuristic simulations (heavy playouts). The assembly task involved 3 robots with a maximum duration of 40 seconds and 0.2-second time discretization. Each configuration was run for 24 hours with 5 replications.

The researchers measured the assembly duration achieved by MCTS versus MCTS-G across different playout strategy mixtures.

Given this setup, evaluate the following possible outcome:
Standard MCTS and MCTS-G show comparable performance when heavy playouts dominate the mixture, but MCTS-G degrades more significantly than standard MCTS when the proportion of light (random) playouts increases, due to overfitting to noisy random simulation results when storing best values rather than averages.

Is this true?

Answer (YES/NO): NO